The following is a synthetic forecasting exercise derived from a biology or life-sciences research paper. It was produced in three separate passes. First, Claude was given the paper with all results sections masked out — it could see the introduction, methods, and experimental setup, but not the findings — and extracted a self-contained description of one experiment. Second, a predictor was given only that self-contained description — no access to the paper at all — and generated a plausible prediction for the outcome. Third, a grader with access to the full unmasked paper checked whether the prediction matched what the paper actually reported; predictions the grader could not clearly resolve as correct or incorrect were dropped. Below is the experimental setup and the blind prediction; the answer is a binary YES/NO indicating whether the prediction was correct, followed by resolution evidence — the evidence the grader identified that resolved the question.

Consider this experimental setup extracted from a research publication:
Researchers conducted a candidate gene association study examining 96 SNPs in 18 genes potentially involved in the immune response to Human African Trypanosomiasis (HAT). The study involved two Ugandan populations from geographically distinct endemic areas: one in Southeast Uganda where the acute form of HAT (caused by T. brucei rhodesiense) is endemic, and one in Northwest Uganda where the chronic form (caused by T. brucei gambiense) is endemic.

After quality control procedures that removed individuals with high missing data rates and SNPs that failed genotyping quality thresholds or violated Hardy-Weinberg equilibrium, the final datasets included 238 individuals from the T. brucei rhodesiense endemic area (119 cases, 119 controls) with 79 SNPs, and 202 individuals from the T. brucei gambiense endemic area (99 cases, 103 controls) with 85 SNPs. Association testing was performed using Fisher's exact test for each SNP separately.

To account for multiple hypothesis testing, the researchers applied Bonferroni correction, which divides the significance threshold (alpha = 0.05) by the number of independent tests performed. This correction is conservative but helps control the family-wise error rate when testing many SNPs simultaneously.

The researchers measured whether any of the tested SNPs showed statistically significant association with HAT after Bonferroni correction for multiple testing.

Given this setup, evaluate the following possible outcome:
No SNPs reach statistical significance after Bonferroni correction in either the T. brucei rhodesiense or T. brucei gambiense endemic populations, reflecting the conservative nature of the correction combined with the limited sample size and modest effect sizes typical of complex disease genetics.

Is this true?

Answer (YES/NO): YES